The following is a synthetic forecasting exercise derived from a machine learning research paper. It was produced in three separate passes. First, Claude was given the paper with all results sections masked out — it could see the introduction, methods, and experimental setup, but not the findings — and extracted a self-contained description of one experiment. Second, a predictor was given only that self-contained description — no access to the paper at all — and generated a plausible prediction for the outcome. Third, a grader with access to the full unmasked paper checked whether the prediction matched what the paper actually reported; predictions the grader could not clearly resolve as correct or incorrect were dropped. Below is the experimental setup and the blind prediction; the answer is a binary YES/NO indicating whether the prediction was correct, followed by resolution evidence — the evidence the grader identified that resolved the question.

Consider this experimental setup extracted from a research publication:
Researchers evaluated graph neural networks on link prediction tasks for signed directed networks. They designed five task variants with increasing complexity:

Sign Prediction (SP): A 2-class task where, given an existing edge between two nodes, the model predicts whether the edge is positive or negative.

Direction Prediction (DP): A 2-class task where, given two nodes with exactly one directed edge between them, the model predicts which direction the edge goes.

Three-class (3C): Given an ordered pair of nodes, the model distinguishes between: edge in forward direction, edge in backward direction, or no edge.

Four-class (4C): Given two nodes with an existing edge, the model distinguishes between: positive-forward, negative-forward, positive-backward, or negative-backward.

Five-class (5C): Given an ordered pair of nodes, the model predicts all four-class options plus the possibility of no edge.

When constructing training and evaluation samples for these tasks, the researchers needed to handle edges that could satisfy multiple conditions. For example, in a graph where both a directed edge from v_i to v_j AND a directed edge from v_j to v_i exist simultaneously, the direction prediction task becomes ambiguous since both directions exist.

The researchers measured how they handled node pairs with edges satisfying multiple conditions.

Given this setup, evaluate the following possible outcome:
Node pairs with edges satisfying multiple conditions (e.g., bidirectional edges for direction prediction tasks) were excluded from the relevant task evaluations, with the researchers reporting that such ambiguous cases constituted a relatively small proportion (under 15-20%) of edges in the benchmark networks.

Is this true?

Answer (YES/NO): NO